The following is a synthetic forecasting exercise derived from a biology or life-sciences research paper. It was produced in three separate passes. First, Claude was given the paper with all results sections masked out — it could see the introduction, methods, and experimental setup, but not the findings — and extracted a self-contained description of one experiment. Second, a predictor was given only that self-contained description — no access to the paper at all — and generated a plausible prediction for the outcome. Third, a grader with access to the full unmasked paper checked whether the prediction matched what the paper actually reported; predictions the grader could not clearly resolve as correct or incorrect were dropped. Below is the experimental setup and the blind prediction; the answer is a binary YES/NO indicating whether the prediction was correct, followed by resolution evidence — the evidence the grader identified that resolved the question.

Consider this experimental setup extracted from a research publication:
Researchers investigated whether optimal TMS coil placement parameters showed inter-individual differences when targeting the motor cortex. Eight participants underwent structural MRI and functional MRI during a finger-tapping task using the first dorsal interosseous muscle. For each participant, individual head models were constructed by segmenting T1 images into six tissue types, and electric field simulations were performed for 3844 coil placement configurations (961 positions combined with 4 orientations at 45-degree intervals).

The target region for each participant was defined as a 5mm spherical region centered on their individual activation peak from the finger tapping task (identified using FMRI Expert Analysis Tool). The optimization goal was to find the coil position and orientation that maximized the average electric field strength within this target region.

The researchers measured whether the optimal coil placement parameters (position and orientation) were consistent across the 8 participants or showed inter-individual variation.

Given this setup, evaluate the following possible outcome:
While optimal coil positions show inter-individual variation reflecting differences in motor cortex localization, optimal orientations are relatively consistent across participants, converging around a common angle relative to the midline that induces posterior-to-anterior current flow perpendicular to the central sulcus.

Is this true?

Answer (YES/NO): NO